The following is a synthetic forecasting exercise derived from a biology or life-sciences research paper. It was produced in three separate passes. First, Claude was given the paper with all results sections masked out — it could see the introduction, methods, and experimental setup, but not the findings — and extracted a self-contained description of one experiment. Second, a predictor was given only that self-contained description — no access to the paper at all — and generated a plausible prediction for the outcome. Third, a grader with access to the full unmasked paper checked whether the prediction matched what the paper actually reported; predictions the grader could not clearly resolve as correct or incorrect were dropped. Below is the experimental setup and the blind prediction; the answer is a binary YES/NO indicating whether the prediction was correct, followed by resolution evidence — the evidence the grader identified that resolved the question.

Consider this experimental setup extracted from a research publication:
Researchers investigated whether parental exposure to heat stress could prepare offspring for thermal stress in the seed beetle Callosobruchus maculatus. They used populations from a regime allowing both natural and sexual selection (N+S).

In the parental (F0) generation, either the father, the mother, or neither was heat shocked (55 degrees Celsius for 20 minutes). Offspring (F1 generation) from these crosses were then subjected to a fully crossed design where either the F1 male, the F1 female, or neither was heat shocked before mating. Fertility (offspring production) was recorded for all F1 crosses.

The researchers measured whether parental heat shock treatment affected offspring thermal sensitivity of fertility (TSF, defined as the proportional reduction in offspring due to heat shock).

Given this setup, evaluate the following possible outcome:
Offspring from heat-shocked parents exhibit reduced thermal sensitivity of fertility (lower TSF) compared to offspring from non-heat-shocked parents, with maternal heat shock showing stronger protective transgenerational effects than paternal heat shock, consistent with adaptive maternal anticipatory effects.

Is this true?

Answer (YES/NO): NO